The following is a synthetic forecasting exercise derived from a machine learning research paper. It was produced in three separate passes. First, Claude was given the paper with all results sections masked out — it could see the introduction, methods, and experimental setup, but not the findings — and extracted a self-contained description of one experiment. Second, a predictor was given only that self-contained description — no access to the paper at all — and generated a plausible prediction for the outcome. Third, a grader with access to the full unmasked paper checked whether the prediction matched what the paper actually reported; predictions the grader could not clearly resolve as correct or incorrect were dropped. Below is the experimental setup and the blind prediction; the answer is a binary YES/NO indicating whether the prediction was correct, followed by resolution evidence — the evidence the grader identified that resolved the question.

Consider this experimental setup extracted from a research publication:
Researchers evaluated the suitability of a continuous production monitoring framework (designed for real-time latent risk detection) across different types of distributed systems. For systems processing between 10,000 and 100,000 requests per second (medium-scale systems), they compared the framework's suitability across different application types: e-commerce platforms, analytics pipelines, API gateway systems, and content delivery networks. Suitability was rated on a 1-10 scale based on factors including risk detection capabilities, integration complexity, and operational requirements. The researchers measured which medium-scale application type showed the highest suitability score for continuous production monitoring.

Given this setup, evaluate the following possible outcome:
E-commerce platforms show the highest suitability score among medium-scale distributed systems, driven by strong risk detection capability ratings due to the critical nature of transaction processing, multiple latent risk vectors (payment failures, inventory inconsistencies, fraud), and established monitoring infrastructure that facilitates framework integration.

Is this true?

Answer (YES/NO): NO